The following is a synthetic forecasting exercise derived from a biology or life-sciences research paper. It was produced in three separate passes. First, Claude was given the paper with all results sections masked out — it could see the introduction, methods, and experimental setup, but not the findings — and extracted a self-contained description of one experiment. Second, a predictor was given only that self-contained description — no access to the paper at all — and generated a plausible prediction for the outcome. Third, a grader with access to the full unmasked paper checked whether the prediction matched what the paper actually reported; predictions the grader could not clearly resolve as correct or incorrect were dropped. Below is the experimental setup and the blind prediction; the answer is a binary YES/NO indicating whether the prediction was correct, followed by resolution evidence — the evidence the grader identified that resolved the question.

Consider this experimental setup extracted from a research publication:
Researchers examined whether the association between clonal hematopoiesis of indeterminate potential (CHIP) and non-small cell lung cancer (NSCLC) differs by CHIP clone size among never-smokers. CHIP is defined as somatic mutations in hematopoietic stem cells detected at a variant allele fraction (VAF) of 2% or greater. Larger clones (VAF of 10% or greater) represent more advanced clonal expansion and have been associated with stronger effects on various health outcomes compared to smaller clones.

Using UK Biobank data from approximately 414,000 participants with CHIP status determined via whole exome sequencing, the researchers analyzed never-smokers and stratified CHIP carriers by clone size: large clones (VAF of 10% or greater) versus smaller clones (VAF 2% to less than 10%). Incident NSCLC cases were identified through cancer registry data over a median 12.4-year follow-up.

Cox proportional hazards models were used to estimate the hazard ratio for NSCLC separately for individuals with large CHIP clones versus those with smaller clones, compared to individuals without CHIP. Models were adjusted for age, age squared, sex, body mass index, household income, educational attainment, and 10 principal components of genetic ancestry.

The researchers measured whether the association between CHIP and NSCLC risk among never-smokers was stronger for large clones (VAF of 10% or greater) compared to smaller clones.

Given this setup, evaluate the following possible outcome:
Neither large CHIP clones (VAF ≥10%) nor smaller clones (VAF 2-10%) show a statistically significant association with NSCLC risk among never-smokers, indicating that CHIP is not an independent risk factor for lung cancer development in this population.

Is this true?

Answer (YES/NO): NO